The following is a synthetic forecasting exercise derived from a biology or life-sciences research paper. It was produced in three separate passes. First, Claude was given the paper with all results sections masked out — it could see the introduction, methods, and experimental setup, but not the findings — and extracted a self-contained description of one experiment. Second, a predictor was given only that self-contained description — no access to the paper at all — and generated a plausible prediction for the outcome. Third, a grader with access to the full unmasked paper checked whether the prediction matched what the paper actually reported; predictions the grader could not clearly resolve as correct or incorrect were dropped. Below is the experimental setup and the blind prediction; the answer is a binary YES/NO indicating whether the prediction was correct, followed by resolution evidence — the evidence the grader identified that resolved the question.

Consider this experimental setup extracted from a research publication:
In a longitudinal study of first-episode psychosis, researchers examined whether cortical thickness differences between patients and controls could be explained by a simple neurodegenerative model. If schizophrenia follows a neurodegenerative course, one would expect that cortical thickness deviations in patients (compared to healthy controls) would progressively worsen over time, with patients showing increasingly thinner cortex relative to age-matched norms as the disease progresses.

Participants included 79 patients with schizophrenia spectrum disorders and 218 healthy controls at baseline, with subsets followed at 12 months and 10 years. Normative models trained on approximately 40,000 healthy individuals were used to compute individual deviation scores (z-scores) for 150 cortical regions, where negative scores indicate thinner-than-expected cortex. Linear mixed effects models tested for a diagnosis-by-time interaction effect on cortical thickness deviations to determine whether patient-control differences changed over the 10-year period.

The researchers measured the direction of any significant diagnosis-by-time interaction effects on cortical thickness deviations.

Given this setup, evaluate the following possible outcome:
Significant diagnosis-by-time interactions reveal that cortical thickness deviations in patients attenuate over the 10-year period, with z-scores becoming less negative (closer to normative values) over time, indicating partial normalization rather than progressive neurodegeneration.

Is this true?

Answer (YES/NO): YES